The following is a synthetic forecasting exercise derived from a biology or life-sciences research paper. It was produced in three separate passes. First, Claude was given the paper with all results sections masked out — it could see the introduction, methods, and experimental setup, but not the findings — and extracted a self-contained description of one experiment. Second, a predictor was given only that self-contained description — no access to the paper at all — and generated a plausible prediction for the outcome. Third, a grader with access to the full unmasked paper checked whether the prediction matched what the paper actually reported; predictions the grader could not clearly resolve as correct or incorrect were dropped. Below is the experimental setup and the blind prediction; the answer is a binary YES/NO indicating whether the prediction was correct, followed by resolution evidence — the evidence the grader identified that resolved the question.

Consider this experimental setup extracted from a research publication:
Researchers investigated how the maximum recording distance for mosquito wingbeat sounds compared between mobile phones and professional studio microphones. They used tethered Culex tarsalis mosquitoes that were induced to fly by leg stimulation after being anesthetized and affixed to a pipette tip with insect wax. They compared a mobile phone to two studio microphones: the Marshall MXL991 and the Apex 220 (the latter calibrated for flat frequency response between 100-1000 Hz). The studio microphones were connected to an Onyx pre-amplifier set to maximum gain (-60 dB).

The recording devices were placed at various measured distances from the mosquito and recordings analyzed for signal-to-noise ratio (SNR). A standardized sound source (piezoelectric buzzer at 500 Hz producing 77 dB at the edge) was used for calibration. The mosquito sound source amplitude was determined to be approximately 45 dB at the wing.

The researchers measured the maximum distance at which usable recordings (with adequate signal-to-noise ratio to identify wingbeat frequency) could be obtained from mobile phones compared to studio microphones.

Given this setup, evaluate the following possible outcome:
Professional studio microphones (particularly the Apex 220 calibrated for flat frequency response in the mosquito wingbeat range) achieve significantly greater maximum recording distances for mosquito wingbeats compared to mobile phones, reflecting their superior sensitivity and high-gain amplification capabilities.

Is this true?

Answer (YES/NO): NO